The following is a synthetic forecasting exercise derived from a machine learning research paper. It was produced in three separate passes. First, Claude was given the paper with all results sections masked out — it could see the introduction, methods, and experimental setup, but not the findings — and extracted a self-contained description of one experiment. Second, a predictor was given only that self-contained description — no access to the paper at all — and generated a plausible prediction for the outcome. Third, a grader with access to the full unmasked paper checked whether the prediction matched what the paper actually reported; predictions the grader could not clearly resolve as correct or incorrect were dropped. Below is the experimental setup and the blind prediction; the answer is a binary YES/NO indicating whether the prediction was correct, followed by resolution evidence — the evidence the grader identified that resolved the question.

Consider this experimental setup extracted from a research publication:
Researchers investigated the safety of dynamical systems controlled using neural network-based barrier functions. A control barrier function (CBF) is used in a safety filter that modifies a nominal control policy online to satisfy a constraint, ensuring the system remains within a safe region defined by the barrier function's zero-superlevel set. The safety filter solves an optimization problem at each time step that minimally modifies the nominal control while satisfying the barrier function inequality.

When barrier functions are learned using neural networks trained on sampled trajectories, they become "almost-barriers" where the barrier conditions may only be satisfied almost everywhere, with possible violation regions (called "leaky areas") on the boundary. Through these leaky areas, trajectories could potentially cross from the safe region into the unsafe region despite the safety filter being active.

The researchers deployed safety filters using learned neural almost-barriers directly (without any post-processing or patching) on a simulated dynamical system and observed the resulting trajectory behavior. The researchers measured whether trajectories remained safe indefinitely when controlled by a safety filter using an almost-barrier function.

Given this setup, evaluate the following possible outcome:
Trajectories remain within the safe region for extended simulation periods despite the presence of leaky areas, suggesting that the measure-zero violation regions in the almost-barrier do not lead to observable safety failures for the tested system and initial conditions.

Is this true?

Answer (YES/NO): NO